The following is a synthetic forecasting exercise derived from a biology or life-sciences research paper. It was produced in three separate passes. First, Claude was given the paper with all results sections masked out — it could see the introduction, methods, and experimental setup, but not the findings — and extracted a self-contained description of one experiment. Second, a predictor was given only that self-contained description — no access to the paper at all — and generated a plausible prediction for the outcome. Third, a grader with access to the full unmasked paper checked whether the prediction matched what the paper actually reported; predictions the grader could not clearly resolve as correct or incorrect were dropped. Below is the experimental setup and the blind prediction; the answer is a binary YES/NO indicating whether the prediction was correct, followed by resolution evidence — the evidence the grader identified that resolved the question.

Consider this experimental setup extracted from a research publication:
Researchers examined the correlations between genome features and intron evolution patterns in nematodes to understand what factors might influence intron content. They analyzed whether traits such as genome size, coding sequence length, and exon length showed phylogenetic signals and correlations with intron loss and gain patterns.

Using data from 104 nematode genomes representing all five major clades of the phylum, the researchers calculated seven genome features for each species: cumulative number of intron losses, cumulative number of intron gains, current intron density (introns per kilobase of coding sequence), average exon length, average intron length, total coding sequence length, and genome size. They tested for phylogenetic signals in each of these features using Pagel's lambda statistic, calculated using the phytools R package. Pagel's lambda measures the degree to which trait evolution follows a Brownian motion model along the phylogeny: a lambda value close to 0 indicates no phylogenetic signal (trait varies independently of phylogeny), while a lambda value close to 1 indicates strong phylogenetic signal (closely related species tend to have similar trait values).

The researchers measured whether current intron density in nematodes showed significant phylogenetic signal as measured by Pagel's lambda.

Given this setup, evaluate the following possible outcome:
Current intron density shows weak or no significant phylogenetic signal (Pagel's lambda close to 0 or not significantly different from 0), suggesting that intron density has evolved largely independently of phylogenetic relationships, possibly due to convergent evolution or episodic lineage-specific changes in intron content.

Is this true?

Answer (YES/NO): NO